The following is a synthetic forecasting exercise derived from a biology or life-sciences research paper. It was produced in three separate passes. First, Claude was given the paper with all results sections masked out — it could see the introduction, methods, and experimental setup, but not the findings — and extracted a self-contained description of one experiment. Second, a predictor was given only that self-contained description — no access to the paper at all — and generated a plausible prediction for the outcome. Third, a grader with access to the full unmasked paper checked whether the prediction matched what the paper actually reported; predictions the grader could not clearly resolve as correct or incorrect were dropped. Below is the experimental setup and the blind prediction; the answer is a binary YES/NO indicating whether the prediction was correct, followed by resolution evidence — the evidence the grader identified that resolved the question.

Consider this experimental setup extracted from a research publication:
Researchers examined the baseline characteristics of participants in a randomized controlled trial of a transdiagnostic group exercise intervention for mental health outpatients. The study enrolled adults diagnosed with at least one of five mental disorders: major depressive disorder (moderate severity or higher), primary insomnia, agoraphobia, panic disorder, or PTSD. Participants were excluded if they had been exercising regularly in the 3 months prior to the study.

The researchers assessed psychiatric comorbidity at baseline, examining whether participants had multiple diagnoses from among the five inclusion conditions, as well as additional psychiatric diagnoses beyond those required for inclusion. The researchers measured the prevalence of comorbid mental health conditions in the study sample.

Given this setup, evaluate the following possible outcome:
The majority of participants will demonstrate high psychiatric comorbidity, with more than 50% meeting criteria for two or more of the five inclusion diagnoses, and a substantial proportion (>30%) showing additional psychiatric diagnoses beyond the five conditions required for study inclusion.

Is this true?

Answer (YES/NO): NO